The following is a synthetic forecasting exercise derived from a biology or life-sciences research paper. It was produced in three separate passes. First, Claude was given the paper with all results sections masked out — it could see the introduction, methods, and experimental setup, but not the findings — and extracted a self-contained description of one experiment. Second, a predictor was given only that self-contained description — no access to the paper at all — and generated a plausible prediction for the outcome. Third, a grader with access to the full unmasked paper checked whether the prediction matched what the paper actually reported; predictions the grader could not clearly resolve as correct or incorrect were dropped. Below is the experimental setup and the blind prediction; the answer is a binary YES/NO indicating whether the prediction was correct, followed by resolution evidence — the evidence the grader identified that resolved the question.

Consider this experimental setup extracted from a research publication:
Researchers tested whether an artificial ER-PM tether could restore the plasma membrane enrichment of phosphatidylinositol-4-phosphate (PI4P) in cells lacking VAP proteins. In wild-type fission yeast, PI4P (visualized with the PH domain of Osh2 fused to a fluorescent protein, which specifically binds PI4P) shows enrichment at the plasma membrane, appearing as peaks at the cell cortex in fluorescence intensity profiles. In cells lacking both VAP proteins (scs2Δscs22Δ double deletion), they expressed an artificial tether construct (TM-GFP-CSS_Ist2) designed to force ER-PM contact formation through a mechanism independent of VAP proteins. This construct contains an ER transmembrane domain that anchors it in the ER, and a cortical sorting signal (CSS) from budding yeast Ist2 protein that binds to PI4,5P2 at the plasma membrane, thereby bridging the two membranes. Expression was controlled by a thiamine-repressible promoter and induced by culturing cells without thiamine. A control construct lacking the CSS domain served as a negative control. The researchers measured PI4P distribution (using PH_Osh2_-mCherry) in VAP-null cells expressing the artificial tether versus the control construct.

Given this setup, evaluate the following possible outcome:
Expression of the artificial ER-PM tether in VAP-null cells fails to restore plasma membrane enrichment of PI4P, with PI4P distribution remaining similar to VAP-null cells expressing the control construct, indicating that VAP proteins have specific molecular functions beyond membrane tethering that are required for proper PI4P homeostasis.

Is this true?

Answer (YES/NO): YES